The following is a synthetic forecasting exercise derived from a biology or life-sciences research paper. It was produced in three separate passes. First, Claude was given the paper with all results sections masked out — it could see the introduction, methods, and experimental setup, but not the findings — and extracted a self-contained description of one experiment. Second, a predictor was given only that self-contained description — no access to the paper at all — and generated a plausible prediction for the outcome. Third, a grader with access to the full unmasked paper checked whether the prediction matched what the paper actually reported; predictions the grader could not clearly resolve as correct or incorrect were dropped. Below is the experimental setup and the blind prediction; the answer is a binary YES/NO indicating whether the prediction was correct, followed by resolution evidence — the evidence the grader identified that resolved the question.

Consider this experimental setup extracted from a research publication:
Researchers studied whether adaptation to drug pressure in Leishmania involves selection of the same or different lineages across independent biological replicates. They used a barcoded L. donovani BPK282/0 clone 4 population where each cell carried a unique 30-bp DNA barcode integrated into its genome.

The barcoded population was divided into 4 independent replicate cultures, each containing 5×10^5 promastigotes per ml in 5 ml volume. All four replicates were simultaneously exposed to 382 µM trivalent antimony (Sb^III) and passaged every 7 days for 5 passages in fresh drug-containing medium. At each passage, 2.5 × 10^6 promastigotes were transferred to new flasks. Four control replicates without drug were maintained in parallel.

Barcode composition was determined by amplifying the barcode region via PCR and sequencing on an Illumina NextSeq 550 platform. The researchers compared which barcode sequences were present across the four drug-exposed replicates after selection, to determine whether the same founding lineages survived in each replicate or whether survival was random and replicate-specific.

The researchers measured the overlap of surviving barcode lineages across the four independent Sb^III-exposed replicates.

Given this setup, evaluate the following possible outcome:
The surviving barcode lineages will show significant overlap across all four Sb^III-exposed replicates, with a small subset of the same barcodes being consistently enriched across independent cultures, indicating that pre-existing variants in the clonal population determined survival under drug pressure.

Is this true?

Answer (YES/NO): NO